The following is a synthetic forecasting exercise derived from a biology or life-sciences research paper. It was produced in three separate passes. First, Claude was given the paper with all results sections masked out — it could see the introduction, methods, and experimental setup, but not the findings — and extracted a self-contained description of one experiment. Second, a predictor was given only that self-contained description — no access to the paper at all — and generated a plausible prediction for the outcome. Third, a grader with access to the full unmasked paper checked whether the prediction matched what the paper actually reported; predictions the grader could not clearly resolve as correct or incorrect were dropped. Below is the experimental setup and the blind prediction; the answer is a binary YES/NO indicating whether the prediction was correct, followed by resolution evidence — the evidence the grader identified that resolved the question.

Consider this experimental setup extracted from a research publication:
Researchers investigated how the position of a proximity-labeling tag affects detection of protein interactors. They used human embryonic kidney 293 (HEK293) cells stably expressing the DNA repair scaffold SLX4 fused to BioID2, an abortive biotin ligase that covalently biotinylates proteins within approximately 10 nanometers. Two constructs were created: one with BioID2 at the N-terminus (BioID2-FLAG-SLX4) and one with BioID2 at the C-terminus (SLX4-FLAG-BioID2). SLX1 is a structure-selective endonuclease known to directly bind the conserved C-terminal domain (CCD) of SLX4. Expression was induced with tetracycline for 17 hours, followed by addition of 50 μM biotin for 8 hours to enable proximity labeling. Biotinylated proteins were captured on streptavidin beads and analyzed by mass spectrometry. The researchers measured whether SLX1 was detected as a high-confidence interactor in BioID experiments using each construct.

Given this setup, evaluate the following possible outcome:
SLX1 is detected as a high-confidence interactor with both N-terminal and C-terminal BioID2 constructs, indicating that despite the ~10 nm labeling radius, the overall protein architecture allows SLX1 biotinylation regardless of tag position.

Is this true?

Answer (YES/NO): NO